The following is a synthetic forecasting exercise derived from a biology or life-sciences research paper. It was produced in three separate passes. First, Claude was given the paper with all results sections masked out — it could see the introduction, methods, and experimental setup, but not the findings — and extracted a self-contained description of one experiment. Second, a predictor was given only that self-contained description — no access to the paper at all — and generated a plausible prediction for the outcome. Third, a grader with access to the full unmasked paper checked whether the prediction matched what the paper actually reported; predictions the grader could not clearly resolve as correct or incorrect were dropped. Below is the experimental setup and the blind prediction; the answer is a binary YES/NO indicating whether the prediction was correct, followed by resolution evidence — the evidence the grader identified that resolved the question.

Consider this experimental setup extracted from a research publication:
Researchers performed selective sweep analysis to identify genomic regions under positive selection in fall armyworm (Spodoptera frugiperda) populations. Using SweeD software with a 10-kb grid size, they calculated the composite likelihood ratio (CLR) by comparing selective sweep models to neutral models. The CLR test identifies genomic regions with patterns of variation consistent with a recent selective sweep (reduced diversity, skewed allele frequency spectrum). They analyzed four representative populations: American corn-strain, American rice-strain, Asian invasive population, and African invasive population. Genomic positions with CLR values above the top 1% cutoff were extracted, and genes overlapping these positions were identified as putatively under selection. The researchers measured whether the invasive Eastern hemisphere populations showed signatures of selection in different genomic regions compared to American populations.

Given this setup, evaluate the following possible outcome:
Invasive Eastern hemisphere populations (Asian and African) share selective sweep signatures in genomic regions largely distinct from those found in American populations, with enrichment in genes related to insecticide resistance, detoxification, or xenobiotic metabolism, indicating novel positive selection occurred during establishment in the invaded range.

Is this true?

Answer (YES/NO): NO